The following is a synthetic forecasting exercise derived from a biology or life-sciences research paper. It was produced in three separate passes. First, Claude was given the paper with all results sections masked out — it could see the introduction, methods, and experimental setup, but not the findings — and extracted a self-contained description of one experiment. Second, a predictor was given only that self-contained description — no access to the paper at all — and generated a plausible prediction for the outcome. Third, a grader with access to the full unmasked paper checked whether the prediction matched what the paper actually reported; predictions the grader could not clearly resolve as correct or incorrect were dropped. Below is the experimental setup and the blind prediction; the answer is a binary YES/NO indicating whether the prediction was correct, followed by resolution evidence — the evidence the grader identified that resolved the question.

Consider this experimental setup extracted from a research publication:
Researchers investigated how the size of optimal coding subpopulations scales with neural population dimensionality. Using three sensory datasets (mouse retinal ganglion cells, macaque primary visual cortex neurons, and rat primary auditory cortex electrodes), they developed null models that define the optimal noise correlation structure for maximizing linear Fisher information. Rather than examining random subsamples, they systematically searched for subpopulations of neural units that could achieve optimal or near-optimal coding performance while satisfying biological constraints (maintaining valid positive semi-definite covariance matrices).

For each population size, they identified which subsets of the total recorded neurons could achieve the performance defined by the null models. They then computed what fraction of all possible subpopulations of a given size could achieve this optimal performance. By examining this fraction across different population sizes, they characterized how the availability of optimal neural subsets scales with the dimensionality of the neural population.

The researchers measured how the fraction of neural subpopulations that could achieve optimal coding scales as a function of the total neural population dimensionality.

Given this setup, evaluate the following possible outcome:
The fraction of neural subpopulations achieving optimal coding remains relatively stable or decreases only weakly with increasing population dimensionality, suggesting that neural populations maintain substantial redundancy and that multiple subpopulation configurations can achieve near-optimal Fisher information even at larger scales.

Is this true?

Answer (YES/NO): NO